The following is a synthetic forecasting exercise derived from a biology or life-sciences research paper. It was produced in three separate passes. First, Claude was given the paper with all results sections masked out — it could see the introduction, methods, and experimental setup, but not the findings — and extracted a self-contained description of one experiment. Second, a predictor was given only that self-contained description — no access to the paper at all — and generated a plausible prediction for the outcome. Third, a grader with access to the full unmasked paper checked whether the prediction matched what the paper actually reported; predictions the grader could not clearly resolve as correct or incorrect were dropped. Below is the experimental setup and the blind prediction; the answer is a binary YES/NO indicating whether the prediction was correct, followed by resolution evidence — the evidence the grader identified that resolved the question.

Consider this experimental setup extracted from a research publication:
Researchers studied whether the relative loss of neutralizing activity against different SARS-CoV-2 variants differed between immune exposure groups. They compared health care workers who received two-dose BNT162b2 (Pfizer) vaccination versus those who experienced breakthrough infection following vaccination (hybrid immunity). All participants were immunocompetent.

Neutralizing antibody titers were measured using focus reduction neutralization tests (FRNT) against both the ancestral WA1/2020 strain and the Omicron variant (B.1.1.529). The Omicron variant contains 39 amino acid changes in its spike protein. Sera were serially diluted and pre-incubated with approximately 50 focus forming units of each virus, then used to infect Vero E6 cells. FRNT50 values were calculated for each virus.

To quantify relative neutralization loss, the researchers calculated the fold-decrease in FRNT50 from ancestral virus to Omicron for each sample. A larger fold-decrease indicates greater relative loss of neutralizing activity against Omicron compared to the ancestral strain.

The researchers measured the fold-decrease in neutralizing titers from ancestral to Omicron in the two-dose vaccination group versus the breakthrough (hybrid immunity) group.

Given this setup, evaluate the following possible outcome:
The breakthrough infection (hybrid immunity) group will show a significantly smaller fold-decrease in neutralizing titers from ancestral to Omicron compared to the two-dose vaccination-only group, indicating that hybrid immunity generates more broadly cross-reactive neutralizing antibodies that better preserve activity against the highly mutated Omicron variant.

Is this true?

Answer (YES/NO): YES